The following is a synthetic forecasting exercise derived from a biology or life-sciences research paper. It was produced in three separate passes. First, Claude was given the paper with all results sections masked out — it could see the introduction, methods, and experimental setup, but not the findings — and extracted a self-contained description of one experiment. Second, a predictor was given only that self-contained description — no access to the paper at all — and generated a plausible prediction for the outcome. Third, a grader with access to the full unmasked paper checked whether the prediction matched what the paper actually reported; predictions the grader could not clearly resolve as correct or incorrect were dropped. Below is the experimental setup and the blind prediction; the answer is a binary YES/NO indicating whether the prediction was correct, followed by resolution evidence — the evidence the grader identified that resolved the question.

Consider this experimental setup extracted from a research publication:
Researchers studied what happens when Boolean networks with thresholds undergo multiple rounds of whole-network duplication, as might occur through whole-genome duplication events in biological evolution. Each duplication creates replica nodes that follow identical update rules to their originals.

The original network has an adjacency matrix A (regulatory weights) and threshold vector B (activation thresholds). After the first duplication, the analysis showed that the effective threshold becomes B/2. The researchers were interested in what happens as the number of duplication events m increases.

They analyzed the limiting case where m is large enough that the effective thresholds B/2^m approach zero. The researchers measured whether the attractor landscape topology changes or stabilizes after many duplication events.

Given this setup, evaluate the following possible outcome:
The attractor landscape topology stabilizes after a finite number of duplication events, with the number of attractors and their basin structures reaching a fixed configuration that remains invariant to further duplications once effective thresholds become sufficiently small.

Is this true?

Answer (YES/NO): NO